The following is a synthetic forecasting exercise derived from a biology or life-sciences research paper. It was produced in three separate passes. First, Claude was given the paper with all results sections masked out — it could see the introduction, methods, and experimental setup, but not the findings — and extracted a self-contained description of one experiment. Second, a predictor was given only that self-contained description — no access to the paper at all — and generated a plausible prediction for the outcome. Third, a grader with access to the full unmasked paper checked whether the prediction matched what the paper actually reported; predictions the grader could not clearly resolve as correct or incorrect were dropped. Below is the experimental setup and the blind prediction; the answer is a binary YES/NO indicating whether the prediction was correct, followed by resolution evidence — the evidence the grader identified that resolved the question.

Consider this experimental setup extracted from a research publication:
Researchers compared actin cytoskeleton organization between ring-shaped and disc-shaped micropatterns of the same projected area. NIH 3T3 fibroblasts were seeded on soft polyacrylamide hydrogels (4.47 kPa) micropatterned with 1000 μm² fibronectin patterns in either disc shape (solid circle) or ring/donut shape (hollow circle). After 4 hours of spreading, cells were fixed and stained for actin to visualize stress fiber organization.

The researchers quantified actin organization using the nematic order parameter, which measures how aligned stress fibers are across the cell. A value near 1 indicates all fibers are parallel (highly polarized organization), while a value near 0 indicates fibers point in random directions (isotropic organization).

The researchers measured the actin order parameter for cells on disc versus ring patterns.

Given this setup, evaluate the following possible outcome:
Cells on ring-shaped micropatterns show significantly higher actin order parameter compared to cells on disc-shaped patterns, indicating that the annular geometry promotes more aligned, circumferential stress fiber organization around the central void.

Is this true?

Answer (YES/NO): NO